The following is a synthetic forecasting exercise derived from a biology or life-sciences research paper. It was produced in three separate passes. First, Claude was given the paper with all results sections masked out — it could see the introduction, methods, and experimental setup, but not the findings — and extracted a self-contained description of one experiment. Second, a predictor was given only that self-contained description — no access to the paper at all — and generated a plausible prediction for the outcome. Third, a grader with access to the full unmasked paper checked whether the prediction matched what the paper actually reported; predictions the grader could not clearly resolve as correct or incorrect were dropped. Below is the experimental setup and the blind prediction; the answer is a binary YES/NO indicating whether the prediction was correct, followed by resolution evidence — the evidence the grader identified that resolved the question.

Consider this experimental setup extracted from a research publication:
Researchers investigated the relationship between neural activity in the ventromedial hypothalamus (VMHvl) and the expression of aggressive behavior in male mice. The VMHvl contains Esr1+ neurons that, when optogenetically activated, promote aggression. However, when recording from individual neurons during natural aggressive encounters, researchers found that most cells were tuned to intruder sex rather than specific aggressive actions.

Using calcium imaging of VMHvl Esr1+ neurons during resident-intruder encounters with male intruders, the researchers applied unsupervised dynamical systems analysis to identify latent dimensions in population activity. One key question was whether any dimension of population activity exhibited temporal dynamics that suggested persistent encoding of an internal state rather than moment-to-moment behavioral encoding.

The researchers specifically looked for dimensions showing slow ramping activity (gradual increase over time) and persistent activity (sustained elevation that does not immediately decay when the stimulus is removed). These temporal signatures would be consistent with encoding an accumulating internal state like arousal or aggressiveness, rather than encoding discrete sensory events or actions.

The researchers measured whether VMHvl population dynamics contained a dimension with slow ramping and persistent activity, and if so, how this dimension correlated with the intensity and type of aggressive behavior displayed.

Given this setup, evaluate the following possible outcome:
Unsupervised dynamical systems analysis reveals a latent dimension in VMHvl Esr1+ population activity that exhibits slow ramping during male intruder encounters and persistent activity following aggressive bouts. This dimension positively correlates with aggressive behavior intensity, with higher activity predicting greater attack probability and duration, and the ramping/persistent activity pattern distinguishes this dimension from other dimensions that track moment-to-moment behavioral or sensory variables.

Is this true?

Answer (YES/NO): YES